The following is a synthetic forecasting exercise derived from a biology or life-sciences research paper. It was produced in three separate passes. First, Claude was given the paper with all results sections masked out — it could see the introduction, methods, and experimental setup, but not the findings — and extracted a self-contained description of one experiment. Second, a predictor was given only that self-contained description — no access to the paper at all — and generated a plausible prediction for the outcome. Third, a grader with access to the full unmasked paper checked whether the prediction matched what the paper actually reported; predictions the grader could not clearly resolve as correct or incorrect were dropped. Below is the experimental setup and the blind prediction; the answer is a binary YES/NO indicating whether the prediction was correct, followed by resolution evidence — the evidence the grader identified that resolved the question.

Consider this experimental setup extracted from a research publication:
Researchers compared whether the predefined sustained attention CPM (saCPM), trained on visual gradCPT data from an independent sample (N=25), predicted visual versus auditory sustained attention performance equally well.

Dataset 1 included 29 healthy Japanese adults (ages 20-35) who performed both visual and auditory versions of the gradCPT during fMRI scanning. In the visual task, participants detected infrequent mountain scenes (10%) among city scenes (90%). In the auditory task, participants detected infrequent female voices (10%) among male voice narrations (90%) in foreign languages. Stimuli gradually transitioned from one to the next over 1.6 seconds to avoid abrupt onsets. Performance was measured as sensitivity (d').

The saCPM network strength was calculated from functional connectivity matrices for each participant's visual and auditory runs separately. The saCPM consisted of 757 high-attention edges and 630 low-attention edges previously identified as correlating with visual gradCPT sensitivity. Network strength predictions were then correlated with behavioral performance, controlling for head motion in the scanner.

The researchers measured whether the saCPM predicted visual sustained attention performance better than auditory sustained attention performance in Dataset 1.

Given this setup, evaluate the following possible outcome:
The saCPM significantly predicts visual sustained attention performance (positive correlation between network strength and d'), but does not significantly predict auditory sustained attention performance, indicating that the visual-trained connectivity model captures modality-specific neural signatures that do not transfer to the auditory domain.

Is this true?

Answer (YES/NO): NO